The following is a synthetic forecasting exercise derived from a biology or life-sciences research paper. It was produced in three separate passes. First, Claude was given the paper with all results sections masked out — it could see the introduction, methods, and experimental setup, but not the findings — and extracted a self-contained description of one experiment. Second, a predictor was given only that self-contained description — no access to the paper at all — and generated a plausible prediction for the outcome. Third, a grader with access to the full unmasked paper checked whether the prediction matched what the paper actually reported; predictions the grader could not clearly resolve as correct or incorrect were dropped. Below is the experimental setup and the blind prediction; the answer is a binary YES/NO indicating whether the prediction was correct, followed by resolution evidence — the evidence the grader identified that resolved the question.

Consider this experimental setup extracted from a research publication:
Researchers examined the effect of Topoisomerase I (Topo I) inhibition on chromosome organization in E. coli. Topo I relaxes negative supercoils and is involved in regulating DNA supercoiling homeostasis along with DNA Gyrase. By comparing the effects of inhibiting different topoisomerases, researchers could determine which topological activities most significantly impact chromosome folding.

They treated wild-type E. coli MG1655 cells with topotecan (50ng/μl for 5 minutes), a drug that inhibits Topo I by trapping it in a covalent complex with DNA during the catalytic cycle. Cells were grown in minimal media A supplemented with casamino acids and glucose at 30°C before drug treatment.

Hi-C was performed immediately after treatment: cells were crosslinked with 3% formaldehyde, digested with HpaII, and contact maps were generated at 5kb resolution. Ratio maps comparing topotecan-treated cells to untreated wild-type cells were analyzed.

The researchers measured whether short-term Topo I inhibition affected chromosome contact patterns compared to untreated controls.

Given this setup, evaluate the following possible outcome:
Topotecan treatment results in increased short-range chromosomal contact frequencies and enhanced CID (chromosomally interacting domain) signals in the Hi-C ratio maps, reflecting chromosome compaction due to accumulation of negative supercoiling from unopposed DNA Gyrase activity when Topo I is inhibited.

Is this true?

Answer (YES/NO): NO